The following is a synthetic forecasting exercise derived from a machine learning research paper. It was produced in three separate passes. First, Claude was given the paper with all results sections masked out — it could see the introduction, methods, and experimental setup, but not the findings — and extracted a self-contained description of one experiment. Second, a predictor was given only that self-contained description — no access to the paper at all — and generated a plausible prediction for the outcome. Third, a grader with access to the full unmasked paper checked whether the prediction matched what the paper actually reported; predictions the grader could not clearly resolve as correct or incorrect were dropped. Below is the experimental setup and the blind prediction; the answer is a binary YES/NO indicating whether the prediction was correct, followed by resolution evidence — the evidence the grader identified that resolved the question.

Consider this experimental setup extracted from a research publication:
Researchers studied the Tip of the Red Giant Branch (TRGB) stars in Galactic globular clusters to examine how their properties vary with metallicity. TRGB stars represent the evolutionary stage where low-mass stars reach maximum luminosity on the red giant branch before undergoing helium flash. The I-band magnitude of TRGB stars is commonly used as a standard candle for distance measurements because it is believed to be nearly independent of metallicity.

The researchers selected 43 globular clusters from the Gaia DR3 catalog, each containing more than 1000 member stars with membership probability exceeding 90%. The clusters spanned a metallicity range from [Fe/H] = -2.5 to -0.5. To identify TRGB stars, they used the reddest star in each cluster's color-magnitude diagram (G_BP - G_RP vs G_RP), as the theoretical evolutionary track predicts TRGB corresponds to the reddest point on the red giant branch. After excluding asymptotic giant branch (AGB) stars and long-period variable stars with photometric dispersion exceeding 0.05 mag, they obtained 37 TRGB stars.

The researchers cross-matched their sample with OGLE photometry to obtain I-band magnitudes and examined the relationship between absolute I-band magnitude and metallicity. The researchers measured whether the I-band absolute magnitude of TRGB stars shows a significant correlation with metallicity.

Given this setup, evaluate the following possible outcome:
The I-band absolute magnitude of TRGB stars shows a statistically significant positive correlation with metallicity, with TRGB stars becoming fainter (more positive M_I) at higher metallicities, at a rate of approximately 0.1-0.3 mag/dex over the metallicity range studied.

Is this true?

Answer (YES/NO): NO